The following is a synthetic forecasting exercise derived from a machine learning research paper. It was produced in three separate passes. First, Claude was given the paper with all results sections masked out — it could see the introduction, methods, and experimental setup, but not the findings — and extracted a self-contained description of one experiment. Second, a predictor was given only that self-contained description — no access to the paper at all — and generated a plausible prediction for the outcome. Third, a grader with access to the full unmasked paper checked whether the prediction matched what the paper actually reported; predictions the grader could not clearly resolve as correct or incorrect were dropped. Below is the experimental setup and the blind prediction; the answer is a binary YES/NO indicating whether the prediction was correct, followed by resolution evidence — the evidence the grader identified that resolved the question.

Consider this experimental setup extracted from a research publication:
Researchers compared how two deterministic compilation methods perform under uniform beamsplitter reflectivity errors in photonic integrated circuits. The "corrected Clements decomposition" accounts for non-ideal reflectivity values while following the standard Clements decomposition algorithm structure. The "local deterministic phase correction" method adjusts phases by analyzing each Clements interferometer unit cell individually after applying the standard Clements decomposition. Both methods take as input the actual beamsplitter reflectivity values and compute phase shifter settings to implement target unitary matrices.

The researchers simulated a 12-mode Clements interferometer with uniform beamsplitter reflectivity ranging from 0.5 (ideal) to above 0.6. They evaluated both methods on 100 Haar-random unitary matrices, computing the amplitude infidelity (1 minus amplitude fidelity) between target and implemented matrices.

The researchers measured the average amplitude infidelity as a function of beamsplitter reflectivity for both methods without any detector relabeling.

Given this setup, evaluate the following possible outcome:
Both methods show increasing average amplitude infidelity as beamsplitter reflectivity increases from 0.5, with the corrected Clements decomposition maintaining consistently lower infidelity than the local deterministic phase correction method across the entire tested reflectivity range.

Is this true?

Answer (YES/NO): NO